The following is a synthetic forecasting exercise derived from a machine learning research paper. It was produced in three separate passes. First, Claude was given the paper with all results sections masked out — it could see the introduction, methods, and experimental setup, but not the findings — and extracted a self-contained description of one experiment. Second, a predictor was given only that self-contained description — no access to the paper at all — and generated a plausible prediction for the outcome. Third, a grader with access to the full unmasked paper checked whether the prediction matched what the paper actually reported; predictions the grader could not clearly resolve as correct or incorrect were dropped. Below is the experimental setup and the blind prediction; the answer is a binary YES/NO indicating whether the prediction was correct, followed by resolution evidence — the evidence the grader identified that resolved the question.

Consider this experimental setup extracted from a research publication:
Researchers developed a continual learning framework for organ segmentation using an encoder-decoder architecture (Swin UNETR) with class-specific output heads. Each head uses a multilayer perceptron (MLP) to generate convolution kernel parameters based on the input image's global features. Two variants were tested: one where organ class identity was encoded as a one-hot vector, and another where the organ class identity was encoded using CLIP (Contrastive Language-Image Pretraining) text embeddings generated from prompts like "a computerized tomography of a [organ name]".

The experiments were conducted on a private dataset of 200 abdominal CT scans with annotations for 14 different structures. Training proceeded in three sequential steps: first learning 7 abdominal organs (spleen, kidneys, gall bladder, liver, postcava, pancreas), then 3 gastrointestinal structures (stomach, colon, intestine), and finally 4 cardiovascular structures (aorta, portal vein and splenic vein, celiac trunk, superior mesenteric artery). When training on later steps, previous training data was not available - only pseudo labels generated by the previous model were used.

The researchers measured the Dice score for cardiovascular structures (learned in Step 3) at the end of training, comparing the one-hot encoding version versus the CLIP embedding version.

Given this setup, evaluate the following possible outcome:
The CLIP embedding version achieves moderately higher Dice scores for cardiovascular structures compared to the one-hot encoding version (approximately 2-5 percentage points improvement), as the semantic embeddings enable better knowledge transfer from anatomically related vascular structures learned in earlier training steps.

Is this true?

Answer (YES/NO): NO